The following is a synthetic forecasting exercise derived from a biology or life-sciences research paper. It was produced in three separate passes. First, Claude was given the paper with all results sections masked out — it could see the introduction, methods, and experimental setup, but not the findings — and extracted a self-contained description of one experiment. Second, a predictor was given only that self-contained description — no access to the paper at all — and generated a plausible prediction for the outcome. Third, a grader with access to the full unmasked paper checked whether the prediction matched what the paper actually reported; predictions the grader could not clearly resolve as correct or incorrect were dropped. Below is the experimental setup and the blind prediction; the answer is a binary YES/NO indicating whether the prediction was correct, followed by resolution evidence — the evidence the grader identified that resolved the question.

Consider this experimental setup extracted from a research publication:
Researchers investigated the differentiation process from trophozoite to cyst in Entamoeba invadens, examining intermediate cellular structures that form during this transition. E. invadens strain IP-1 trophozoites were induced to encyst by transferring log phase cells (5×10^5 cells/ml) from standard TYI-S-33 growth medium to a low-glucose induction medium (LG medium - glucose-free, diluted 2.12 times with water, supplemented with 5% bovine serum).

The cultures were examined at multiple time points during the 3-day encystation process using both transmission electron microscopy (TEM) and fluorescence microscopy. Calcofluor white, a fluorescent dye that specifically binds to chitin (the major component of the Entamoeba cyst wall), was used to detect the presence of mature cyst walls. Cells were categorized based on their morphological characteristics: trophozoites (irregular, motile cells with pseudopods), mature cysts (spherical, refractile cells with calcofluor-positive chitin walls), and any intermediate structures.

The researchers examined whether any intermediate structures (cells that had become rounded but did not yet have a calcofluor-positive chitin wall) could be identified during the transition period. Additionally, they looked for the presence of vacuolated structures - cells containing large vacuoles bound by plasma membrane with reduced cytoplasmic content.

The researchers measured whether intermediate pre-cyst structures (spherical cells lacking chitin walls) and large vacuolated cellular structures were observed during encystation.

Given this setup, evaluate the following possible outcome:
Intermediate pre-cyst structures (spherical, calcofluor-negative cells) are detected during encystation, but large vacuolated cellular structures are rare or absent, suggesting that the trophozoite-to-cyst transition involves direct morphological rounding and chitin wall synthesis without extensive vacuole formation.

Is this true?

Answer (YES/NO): NO